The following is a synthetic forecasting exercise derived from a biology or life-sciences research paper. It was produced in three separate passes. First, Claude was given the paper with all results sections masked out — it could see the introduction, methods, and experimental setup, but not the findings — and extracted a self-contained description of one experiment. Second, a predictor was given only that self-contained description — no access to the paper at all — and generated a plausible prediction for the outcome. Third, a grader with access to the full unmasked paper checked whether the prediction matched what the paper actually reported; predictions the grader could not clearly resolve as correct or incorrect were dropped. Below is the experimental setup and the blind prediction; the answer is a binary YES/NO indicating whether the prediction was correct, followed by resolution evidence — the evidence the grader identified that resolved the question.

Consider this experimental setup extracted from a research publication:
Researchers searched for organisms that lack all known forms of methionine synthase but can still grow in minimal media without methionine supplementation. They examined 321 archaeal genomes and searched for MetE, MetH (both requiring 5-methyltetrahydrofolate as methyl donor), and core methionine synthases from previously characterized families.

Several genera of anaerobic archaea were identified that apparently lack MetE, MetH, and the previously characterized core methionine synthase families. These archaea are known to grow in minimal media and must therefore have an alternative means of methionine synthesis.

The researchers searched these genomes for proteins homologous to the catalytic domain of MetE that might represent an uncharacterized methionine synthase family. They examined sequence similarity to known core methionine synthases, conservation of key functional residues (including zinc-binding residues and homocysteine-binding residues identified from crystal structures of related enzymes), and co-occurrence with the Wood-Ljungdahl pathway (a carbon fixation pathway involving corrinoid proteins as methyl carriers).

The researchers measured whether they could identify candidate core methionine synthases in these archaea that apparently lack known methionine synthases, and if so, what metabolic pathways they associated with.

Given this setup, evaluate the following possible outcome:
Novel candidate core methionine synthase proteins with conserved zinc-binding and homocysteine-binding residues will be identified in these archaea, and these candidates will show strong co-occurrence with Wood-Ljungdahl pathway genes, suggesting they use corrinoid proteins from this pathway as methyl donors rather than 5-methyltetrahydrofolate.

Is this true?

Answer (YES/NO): YES